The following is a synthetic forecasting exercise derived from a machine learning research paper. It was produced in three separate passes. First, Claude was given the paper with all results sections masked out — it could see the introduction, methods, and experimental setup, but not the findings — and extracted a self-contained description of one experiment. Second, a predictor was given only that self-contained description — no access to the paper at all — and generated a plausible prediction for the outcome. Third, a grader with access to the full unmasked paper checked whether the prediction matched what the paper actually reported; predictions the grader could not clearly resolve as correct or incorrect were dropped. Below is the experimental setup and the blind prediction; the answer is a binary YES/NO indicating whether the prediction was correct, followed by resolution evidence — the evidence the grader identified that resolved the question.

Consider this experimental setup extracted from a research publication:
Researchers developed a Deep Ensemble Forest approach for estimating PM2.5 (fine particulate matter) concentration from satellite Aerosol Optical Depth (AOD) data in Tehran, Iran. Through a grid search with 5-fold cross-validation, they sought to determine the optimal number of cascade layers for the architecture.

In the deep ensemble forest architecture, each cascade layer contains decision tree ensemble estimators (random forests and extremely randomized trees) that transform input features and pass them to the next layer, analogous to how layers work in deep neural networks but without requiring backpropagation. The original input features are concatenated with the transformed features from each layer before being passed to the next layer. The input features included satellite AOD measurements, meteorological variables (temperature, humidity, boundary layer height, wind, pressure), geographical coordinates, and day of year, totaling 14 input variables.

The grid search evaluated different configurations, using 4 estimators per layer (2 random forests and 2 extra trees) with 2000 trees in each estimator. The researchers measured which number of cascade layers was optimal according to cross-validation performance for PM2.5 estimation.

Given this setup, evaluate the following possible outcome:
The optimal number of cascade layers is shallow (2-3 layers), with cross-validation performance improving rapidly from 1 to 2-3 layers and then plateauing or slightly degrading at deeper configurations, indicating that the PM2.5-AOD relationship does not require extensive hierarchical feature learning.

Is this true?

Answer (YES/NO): YES